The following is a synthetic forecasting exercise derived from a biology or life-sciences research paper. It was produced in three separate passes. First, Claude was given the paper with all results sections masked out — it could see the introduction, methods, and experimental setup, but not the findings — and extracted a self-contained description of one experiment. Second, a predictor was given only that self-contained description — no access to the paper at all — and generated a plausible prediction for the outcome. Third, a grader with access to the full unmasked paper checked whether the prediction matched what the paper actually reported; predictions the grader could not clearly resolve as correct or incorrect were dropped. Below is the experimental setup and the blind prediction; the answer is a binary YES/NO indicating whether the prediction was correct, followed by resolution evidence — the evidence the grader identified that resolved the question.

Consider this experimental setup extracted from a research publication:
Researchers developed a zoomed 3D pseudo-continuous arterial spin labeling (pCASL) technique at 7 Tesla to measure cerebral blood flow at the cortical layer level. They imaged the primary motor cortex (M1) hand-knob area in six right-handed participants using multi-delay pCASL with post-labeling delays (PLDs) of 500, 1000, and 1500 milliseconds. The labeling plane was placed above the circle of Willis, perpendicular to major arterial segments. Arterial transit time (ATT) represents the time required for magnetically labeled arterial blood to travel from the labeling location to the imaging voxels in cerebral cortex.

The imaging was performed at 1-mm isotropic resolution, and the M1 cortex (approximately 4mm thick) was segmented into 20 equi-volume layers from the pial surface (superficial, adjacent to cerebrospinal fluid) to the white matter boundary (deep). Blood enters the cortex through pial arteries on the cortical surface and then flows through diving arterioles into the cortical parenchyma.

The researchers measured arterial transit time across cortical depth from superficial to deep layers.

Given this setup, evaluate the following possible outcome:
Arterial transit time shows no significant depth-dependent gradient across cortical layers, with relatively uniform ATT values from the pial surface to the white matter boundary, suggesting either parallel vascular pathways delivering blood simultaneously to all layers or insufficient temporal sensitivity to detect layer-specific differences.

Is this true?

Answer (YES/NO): NO